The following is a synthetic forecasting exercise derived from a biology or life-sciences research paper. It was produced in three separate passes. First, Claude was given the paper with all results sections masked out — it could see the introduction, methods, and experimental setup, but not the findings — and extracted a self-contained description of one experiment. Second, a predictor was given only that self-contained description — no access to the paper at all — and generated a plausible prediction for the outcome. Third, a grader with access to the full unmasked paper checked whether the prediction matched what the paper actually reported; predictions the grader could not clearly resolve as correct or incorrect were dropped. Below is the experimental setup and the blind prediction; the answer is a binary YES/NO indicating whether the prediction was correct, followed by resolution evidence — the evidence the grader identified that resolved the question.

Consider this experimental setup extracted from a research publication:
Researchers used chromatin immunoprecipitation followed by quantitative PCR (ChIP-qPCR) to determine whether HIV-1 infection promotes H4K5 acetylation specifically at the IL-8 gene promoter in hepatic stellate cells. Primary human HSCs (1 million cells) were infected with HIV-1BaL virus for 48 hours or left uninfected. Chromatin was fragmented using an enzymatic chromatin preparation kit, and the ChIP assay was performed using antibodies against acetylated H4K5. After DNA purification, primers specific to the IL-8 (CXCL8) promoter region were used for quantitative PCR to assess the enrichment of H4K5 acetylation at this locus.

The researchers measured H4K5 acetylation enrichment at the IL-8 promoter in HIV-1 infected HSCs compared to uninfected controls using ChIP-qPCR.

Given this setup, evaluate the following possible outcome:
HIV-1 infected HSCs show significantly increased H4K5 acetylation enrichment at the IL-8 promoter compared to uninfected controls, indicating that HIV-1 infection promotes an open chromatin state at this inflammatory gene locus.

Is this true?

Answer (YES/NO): YES